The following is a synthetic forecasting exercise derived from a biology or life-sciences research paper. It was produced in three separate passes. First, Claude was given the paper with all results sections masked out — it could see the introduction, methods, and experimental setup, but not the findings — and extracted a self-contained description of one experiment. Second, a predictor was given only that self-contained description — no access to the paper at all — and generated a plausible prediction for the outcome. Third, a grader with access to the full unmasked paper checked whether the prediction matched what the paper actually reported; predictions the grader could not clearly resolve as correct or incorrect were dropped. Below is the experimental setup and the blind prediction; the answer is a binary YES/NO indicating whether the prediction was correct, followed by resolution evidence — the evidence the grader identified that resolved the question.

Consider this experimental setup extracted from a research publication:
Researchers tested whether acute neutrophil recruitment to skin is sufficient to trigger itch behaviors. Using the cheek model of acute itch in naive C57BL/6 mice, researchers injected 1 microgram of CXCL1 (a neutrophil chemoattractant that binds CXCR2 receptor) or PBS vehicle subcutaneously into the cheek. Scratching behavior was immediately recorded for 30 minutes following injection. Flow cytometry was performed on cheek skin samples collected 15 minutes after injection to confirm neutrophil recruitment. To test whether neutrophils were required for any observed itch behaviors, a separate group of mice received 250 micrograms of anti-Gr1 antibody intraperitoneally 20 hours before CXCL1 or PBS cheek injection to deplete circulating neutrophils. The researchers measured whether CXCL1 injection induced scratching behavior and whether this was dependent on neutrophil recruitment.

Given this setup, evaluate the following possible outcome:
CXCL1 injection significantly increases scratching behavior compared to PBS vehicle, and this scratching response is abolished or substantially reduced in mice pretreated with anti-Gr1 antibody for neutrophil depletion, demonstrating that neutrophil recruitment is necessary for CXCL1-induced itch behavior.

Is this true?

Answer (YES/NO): YES